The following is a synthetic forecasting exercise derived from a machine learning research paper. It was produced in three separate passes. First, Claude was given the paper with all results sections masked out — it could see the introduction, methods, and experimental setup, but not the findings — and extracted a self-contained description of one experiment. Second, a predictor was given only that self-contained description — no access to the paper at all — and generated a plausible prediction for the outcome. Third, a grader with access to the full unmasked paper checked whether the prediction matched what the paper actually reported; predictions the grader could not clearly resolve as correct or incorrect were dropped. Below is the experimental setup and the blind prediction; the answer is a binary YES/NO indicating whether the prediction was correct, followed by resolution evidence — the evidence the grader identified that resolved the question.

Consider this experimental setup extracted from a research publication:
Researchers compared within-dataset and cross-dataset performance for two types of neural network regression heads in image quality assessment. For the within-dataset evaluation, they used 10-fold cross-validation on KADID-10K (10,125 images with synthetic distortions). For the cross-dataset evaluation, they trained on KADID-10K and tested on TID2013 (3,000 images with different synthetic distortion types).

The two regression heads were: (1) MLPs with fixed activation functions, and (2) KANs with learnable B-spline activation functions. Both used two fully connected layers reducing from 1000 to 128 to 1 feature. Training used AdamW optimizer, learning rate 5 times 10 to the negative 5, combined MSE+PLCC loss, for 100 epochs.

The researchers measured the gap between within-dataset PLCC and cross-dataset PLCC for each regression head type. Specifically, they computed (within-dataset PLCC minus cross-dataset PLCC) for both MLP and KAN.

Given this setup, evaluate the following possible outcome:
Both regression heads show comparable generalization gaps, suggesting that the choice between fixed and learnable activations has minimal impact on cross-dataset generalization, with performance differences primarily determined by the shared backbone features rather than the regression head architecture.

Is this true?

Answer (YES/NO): NO